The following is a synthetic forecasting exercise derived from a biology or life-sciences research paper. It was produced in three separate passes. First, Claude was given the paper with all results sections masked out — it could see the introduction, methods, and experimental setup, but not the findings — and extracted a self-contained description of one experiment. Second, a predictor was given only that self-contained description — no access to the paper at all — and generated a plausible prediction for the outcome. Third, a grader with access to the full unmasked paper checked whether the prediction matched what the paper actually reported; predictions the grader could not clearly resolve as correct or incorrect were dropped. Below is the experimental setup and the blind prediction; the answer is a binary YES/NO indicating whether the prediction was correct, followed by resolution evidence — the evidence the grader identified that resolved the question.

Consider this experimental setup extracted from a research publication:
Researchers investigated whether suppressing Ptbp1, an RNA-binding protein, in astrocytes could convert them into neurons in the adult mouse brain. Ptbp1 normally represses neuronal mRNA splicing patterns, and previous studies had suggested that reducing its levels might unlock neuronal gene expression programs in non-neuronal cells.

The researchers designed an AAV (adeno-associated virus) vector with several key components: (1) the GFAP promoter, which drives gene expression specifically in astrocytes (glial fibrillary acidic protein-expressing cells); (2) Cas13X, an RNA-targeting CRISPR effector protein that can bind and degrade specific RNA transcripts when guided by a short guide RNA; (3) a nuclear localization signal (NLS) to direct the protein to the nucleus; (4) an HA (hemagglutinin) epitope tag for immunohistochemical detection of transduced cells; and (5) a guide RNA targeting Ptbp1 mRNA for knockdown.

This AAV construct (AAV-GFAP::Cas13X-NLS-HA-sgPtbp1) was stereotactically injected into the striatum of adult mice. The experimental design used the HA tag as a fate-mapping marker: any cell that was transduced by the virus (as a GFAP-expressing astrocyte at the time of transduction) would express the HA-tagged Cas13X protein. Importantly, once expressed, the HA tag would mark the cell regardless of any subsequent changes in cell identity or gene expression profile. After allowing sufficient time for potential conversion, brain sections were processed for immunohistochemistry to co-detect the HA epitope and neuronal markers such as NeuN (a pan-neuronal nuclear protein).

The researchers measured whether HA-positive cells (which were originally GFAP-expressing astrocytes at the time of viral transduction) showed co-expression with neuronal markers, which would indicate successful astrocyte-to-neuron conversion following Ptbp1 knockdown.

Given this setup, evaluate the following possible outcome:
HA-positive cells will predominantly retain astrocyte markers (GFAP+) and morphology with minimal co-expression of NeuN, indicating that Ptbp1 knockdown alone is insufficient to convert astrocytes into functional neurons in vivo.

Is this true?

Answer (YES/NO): YES